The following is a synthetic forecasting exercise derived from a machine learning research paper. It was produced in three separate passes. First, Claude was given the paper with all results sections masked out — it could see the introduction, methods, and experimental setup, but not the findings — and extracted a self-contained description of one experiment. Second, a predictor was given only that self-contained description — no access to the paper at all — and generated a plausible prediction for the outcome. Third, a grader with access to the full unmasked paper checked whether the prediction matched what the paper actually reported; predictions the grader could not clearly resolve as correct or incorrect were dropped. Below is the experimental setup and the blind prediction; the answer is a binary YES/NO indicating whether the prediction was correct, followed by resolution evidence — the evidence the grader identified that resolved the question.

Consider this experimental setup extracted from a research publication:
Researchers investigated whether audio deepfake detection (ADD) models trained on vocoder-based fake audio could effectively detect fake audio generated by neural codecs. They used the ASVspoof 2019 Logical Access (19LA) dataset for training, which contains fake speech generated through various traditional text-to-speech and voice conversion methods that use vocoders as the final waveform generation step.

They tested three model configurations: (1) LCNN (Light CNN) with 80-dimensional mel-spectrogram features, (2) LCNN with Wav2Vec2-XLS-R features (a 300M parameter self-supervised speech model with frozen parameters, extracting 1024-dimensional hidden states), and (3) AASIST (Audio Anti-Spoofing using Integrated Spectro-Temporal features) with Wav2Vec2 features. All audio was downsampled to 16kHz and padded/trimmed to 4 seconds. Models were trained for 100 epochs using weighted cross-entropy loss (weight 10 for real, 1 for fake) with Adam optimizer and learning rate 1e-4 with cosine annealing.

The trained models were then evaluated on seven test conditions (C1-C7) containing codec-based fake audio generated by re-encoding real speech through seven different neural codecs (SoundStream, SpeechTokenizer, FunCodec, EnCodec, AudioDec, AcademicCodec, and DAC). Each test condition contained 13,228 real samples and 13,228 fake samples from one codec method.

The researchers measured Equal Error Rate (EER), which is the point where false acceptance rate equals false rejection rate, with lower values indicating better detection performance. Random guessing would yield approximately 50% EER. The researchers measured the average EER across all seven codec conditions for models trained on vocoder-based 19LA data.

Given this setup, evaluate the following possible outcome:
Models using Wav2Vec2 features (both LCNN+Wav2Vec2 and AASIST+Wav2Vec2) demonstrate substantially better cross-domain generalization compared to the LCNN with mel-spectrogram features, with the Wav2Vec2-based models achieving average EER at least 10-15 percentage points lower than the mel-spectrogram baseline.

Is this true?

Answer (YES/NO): NO